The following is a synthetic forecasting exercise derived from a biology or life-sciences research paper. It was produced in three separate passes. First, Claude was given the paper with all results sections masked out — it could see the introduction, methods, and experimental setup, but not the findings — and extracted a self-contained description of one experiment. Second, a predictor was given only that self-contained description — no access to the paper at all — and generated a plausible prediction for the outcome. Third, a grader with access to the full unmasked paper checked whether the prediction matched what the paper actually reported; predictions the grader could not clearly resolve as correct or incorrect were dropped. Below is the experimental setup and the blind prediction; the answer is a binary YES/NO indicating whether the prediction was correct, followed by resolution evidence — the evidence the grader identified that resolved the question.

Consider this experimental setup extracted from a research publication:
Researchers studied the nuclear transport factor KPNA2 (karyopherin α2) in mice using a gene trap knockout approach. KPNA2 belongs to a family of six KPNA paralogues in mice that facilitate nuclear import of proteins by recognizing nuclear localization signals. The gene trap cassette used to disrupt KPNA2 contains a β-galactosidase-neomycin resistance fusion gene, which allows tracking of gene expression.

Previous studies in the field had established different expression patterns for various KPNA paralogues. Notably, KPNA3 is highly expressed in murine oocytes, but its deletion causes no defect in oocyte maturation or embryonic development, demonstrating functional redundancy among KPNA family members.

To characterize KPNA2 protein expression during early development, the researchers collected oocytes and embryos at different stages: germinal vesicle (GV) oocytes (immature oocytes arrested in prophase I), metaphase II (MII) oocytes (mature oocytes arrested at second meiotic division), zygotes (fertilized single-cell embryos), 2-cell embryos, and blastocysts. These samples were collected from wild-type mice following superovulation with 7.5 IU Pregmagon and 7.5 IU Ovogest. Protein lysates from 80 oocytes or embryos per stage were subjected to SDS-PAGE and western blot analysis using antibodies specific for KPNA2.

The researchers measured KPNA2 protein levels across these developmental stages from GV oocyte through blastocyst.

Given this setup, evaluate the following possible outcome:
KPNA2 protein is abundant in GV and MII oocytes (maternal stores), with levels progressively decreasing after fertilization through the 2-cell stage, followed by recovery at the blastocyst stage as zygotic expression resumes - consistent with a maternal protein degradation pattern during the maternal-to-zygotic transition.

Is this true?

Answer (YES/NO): NO